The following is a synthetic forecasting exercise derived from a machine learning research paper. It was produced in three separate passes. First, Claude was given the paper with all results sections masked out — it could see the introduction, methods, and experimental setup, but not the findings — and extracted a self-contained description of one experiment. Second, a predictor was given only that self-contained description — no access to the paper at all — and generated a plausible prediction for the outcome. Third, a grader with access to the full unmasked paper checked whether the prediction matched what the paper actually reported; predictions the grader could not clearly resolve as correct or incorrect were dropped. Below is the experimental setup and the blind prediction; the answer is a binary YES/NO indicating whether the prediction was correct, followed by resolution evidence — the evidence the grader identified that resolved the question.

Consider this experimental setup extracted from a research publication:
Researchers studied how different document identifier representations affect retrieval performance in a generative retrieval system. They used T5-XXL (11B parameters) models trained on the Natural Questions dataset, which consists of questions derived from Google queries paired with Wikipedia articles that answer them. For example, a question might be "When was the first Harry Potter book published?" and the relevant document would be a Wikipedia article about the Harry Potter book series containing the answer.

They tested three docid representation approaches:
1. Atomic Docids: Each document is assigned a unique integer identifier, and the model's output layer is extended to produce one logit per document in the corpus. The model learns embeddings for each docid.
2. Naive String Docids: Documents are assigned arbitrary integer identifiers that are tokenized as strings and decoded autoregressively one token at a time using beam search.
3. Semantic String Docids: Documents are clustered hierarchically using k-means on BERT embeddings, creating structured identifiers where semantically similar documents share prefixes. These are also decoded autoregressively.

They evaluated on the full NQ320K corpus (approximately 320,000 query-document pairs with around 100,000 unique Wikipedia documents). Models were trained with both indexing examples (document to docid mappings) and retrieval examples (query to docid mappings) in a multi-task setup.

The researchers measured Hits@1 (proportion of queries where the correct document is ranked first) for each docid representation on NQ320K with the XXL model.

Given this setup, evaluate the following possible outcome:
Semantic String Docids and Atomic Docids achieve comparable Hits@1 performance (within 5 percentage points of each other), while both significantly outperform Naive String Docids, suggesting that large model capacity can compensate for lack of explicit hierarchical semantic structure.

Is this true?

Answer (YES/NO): NO